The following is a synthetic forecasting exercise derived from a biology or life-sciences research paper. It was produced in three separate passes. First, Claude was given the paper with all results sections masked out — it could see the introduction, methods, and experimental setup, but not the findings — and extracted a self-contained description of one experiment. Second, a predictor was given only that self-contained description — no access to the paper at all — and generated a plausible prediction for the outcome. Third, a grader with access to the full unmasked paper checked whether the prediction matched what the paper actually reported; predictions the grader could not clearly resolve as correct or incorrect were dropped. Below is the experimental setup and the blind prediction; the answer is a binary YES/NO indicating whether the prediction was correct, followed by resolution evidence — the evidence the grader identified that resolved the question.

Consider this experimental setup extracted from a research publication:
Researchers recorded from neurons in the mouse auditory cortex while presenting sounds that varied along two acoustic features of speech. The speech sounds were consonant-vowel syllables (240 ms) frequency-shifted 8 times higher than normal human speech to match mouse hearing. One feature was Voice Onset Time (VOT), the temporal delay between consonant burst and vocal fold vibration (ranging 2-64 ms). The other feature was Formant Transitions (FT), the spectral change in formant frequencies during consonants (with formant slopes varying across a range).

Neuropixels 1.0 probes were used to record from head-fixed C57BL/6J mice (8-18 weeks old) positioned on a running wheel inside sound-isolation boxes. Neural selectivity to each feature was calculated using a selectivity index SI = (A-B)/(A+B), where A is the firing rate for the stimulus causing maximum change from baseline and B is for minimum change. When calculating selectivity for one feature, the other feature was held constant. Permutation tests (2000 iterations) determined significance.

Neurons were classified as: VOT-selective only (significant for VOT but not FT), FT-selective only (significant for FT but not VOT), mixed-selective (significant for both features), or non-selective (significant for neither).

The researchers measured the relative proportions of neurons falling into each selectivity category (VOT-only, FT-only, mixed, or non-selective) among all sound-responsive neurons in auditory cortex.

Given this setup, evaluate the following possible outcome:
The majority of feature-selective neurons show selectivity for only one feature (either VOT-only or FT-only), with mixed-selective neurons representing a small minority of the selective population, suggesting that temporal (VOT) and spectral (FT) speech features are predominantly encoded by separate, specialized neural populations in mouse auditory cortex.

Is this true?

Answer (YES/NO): NO